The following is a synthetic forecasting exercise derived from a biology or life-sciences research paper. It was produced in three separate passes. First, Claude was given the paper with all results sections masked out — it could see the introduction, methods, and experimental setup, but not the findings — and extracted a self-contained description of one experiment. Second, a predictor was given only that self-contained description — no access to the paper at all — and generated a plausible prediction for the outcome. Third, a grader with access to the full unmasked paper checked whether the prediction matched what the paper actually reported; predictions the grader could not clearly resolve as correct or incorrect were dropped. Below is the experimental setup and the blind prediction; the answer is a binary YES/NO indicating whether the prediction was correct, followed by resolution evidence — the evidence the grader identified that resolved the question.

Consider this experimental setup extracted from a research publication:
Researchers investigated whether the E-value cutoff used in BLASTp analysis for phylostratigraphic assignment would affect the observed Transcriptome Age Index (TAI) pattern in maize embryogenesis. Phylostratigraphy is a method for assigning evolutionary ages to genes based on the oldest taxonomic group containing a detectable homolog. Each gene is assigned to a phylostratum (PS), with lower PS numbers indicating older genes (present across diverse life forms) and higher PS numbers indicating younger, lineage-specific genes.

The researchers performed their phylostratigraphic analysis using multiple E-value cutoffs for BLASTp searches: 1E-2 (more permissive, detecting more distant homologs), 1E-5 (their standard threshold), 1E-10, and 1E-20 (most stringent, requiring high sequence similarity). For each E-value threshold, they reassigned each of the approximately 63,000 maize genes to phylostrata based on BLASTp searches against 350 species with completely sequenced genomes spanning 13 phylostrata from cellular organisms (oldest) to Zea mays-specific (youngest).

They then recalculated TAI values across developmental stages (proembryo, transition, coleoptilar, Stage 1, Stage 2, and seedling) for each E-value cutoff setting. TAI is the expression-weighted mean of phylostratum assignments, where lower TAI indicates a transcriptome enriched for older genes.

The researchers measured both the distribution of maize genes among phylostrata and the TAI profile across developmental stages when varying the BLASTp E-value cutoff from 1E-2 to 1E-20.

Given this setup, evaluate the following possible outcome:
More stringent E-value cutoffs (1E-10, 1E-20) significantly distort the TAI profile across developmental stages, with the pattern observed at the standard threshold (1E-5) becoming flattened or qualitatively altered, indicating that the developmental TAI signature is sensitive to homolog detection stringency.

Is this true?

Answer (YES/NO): NO